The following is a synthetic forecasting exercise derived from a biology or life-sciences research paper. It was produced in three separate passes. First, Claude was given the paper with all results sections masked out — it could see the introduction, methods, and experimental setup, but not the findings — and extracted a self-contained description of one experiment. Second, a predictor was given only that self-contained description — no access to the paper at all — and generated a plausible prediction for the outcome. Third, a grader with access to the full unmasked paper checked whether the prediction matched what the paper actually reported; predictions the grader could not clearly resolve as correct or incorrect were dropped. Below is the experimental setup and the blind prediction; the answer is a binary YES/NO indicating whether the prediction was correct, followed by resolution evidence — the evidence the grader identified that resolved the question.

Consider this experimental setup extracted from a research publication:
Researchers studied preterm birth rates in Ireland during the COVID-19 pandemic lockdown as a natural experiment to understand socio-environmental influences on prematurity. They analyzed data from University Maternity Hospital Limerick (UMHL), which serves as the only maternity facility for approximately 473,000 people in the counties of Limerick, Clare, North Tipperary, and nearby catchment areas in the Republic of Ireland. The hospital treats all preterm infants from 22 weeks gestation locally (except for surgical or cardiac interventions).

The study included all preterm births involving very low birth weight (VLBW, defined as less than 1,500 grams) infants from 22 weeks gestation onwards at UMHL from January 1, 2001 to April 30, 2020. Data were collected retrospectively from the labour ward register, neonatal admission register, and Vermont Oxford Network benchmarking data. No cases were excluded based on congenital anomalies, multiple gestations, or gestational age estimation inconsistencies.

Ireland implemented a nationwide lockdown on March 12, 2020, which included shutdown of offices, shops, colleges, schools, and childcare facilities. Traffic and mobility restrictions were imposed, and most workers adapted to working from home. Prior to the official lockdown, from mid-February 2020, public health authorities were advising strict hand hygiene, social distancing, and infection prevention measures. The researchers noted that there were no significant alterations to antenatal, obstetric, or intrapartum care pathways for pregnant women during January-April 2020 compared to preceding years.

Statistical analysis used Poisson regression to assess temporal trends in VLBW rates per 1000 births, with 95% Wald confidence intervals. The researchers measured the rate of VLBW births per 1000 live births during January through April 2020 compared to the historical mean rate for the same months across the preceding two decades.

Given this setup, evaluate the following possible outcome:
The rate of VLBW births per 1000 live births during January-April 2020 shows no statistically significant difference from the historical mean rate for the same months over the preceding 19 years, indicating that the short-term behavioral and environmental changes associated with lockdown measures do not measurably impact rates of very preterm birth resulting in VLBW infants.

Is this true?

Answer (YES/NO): NO